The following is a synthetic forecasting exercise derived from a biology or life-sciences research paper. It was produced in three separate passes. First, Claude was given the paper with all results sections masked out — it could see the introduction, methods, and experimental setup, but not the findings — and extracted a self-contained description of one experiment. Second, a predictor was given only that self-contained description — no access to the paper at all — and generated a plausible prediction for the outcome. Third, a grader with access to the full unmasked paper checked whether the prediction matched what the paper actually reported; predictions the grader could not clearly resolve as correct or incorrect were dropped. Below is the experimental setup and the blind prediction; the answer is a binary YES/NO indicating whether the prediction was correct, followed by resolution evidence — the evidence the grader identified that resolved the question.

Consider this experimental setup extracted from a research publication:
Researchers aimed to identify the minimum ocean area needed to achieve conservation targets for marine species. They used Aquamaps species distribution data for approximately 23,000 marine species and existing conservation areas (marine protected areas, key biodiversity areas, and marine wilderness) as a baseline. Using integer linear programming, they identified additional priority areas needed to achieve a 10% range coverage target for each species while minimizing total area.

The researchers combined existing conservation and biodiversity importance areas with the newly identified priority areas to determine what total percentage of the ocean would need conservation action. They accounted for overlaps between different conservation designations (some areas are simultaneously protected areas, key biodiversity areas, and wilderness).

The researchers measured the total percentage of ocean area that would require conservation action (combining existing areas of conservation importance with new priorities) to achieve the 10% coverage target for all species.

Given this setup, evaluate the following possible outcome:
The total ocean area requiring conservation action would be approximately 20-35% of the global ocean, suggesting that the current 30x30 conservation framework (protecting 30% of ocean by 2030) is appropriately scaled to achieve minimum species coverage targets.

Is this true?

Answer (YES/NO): YES